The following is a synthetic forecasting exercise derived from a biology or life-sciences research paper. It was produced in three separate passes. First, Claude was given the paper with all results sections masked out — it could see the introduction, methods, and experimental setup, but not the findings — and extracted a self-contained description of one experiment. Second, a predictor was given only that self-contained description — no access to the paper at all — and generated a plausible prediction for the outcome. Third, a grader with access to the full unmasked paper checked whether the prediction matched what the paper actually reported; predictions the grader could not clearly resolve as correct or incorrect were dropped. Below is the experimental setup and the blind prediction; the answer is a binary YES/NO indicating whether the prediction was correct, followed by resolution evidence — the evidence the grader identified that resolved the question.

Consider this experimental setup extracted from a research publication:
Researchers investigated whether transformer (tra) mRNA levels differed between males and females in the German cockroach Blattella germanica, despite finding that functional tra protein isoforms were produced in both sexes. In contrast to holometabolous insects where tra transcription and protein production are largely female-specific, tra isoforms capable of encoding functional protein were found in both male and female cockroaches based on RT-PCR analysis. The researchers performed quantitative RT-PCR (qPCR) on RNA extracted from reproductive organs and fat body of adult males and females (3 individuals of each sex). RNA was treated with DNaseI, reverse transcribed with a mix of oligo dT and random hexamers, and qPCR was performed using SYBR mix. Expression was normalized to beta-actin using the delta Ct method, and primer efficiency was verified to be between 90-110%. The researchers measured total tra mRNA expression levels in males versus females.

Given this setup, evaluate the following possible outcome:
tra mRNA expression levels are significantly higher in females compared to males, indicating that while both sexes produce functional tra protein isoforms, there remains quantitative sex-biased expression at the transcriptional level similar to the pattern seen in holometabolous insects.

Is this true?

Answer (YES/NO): NO